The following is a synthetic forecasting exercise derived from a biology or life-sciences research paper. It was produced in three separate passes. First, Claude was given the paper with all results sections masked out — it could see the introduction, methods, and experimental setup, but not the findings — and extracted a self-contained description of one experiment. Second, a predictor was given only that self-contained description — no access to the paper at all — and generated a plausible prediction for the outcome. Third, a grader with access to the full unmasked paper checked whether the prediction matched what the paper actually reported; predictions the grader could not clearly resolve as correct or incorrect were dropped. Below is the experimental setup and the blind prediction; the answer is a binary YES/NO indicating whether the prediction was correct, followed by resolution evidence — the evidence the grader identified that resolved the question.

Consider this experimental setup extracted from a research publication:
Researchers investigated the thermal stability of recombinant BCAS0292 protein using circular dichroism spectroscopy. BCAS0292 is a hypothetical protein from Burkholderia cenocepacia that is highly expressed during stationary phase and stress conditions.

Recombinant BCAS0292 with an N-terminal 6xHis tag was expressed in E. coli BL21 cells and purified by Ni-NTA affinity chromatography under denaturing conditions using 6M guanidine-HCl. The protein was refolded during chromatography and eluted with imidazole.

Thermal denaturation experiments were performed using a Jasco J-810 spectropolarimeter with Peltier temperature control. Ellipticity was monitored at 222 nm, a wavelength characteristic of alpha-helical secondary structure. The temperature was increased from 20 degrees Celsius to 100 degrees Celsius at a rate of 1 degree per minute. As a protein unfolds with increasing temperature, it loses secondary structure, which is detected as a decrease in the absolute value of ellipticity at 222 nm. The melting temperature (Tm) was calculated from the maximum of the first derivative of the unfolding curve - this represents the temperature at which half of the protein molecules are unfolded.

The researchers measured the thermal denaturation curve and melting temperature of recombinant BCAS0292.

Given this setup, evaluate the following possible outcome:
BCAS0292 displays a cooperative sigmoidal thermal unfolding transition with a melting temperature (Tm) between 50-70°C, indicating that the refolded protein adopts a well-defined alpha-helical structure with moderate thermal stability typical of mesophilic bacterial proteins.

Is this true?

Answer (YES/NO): NO